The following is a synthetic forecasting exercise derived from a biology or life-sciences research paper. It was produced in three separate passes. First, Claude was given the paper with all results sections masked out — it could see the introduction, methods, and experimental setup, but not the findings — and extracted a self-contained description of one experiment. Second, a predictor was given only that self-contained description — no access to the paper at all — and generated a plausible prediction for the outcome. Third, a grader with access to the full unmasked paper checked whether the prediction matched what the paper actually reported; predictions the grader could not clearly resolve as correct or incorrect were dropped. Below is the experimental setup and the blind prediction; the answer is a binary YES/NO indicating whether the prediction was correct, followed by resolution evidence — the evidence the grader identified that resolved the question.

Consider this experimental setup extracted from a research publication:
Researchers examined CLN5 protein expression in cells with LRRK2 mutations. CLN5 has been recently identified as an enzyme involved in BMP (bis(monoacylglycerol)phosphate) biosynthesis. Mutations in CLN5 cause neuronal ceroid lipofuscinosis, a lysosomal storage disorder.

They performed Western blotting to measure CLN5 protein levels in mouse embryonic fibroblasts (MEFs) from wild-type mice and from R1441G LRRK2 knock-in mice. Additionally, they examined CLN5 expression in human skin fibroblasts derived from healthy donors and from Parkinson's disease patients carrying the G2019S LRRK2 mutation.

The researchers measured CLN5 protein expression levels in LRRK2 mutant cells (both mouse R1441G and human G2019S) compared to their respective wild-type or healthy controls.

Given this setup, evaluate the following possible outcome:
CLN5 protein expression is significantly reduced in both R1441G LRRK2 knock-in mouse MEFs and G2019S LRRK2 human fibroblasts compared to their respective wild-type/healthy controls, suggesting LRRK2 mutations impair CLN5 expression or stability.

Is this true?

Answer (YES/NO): NO